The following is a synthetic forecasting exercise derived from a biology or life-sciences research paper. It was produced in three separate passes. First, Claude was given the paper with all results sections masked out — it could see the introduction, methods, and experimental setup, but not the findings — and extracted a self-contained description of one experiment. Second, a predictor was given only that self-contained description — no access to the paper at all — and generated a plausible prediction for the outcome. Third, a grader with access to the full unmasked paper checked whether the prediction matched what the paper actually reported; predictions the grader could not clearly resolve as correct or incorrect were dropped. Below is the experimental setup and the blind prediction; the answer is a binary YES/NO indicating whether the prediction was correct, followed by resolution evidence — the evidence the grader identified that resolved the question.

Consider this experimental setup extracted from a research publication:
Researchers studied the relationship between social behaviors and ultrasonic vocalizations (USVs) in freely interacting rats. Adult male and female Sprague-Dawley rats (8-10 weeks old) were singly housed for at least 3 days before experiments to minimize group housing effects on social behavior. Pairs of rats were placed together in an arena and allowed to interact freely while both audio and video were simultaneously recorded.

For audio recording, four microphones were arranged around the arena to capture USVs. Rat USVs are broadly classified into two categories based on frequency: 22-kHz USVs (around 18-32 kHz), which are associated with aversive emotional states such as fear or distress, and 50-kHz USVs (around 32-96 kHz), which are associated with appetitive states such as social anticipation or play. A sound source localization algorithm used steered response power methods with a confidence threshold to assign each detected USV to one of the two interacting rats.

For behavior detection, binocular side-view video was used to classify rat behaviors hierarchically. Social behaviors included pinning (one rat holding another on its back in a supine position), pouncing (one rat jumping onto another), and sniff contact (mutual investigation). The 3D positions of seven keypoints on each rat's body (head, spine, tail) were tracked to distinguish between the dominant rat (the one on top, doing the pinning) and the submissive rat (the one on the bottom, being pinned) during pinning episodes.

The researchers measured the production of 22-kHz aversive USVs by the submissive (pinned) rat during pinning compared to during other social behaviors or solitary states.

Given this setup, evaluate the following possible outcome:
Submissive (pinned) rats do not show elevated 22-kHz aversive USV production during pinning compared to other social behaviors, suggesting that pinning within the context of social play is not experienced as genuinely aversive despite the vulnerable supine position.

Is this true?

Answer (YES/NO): NO